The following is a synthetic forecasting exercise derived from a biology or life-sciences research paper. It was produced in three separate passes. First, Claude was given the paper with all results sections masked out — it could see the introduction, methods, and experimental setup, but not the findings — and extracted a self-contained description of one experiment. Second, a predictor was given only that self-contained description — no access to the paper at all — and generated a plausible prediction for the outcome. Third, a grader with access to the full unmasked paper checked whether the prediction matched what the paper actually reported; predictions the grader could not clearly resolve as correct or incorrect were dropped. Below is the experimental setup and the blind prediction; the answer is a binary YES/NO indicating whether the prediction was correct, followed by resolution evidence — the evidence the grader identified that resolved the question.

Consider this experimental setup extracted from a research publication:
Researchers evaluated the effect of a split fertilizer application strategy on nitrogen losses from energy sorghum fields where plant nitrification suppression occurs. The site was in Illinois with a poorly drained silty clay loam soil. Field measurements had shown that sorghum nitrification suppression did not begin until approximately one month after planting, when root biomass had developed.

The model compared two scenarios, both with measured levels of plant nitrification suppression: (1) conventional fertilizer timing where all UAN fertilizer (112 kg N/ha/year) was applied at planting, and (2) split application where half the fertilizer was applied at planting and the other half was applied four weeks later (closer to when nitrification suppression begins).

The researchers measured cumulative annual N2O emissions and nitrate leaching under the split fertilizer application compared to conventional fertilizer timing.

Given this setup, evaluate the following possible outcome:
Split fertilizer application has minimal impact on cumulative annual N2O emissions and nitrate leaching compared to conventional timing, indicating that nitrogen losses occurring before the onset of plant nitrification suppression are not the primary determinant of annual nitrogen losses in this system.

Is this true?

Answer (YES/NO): NO